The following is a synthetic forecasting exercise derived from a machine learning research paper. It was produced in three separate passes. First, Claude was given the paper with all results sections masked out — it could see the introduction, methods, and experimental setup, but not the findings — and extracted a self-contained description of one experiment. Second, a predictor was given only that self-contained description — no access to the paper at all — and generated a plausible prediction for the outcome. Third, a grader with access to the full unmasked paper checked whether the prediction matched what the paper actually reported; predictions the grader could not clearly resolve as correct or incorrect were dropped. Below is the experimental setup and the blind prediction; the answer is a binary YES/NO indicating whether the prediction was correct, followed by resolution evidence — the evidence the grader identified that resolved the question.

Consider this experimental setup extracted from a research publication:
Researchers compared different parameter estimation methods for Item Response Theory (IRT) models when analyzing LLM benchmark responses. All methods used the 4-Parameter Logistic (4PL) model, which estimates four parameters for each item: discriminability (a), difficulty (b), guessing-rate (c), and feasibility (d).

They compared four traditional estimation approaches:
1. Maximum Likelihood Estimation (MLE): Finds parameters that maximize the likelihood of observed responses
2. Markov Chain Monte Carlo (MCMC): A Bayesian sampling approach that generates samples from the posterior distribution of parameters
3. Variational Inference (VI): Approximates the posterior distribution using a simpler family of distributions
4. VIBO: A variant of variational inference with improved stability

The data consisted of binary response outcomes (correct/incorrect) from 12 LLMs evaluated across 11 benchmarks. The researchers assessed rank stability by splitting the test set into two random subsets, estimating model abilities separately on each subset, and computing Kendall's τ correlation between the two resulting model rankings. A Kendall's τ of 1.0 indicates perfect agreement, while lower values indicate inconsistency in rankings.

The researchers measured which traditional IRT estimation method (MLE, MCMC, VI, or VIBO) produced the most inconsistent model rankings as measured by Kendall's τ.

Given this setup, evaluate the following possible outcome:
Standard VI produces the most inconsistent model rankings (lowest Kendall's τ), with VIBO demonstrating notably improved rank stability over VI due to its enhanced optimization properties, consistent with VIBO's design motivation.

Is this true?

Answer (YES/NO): YES